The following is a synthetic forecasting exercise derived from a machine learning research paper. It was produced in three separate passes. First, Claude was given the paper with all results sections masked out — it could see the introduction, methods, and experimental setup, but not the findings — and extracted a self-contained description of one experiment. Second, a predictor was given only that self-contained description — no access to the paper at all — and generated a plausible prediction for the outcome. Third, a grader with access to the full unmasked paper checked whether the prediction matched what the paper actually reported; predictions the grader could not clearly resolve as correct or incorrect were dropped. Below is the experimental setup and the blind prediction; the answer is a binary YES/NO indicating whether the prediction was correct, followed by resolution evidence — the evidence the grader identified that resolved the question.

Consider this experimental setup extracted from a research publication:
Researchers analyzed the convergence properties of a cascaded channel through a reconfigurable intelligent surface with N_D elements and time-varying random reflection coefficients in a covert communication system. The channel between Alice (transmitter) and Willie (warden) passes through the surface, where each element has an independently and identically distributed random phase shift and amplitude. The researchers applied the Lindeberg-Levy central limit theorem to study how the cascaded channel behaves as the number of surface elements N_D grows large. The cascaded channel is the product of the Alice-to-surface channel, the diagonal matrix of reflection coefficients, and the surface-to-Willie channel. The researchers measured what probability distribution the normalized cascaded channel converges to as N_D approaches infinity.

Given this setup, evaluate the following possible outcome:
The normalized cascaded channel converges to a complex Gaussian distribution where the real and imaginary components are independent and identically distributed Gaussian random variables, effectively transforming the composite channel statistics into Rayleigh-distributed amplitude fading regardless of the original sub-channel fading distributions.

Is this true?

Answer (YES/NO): NO